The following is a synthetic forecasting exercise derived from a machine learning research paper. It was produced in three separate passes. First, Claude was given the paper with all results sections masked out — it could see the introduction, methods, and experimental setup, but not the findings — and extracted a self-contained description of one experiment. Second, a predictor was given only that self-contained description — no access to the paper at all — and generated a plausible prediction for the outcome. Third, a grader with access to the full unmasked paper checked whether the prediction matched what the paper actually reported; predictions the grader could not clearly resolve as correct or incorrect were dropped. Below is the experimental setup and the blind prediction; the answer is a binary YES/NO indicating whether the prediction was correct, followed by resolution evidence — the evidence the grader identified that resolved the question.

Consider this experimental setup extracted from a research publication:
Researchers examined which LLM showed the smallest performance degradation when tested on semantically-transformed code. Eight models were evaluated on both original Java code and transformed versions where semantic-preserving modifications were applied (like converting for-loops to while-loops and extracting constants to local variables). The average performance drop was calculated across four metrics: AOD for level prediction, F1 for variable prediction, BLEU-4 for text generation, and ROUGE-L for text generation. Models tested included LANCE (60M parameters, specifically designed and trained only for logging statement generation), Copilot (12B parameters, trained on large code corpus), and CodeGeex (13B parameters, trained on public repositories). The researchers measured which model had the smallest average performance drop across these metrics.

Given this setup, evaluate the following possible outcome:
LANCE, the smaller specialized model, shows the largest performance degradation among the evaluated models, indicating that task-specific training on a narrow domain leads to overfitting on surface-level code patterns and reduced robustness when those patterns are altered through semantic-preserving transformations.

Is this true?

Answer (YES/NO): NO